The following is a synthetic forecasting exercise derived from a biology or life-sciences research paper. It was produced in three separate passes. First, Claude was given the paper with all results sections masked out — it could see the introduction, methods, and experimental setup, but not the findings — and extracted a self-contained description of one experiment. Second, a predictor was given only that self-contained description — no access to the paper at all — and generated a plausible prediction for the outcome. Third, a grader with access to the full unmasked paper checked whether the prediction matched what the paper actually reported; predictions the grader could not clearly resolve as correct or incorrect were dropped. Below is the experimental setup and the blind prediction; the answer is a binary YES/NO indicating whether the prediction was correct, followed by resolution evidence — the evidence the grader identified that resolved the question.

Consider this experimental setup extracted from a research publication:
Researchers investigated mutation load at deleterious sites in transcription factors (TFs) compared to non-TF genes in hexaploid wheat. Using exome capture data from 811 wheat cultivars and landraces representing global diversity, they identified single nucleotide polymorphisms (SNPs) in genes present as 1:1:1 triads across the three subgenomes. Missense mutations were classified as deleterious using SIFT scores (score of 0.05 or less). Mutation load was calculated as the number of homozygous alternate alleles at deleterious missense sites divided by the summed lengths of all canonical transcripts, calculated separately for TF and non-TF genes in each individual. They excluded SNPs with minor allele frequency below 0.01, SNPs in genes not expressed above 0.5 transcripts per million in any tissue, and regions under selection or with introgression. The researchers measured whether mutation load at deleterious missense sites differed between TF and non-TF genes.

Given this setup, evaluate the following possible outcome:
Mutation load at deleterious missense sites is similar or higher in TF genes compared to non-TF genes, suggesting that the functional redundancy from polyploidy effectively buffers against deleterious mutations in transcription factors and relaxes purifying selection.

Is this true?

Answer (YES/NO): NO